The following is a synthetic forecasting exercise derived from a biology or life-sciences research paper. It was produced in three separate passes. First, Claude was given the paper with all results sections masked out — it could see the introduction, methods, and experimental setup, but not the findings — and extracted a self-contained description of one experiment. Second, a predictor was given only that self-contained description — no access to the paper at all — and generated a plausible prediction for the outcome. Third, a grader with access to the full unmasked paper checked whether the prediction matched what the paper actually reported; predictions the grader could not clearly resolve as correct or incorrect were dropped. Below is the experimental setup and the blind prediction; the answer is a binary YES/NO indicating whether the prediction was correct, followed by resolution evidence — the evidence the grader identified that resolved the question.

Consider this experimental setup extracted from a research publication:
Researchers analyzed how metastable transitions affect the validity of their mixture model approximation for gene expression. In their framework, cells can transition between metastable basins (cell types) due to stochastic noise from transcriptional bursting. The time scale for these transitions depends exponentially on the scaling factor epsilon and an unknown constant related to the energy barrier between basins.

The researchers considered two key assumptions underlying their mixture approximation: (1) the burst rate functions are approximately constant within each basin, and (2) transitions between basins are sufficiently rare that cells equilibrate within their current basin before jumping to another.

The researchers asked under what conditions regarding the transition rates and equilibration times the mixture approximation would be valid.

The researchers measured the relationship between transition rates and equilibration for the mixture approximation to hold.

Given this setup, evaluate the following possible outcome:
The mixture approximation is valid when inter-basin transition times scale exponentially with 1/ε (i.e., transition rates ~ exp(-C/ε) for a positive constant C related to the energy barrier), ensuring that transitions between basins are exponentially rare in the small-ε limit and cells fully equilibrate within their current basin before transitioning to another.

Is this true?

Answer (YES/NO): YES